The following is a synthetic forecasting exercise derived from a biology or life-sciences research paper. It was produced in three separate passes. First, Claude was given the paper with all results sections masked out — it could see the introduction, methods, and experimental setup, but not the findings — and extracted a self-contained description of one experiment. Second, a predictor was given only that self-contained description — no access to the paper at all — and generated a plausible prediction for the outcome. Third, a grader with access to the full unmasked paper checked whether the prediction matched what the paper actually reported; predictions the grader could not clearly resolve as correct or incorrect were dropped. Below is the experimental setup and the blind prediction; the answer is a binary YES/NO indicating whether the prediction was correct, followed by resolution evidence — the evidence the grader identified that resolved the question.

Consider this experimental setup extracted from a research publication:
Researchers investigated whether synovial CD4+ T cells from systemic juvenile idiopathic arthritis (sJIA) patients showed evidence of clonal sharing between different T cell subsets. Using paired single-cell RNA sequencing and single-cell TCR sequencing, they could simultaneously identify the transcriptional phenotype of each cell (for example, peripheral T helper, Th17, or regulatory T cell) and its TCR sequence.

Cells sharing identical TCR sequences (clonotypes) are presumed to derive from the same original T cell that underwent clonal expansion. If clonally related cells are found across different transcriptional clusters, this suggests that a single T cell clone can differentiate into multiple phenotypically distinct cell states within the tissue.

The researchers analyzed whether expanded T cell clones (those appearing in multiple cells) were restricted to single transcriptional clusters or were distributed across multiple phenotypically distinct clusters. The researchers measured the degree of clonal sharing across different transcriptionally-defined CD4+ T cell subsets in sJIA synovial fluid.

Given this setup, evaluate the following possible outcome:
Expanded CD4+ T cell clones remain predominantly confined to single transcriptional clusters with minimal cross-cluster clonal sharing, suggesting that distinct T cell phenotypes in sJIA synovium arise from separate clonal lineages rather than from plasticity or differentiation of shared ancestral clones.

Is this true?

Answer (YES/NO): NO